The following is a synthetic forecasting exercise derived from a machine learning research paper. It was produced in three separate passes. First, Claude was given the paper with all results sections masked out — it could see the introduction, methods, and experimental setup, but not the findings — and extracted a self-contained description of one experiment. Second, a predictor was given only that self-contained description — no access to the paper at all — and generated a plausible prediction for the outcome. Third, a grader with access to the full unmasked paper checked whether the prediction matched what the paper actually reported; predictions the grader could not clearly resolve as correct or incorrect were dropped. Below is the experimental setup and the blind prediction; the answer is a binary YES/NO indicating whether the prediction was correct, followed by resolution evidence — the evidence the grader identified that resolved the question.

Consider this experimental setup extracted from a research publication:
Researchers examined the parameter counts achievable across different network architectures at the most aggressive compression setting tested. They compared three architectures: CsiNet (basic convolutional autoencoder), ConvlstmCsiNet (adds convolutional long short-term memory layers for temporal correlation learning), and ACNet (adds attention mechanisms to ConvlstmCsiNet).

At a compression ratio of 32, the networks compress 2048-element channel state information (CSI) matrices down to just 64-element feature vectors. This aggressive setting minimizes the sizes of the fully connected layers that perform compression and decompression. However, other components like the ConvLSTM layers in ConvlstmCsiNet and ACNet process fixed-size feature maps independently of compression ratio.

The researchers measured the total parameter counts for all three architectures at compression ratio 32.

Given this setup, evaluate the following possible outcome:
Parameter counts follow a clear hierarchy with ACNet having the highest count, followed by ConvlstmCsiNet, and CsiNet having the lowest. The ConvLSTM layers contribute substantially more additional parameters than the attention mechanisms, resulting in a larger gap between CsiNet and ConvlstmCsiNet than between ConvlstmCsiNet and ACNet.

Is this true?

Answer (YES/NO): YES